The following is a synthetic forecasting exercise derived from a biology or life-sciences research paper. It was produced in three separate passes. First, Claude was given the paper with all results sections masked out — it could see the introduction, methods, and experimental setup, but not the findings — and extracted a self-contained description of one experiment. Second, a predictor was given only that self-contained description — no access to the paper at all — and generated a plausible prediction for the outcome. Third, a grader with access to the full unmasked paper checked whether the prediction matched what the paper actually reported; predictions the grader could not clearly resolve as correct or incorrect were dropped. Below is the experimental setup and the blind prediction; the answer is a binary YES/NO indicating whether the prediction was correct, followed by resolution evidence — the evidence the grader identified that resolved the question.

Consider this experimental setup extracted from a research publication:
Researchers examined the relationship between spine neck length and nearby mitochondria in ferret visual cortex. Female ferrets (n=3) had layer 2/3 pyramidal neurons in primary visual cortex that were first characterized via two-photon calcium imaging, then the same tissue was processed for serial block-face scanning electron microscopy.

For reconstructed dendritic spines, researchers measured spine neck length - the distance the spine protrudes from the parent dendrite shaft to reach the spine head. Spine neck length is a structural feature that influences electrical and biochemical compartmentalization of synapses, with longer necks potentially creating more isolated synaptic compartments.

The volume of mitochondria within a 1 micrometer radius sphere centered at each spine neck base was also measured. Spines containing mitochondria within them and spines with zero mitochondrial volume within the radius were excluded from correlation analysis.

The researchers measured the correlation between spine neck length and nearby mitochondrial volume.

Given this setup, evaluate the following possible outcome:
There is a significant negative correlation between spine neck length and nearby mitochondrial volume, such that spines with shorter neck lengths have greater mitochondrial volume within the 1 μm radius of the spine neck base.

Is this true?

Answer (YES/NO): NO